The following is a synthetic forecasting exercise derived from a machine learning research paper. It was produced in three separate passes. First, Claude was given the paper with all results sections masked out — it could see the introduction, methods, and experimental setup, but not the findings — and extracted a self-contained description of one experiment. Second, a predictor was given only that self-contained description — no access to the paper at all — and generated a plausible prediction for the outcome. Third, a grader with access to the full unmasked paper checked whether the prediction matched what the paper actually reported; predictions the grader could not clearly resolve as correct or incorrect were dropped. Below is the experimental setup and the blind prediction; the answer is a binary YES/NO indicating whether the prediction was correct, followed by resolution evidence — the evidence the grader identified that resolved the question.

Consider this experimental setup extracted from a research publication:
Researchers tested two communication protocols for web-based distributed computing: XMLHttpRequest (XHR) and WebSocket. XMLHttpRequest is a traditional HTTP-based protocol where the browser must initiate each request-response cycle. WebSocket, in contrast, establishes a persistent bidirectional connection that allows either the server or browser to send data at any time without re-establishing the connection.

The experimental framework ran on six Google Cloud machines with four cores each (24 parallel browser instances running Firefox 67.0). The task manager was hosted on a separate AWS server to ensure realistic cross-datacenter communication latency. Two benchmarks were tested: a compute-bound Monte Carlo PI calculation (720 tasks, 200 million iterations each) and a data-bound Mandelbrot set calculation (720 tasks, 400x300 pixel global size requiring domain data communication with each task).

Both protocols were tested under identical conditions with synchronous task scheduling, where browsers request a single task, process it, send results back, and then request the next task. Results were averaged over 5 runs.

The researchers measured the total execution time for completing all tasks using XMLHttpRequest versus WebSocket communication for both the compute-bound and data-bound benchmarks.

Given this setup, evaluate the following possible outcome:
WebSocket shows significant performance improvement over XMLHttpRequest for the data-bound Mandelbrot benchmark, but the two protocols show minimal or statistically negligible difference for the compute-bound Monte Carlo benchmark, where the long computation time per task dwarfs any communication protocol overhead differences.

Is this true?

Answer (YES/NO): NO